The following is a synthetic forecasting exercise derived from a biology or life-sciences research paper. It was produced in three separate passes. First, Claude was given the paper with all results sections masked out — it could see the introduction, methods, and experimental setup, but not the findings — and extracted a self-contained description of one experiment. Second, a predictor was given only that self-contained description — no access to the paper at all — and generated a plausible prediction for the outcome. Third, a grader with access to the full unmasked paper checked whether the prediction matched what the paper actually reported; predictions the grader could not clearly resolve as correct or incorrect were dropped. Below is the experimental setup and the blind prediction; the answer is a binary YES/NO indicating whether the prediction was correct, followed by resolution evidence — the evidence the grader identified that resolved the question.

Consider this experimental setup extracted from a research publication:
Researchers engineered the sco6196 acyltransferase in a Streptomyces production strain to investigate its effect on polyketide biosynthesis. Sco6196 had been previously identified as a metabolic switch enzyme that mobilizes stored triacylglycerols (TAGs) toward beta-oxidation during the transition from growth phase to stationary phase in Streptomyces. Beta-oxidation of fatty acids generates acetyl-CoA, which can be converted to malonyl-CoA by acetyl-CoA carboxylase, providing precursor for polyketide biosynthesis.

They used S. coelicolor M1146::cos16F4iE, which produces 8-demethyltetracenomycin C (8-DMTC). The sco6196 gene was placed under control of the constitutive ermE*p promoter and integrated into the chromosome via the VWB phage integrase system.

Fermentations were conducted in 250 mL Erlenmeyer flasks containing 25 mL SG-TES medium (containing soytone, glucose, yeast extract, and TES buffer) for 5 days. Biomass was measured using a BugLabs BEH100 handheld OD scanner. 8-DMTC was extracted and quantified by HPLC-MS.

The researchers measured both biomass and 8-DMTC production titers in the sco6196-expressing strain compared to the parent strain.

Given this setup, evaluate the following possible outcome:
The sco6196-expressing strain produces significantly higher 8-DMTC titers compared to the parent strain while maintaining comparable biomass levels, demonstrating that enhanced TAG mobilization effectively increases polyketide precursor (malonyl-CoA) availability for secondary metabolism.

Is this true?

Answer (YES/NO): YES